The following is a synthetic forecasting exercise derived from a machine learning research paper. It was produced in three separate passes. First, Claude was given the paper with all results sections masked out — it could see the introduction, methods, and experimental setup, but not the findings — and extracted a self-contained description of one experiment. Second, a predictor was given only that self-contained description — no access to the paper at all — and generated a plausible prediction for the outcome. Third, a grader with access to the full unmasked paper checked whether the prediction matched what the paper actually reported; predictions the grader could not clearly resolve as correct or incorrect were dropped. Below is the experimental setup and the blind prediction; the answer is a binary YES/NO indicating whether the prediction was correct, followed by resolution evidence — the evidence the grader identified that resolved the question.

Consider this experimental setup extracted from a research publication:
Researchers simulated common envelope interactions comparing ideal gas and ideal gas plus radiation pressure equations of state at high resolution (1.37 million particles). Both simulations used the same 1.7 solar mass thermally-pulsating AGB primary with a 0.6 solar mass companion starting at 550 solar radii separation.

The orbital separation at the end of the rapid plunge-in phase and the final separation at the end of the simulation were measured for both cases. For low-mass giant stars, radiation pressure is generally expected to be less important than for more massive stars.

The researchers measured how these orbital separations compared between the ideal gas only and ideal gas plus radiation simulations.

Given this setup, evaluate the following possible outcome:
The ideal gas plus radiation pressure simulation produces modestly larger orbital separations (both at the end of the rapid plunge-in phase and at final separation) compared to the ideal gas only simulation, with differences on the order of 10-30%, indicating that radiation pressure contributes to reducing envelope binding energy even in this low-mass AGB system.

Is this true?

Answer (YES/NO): NO